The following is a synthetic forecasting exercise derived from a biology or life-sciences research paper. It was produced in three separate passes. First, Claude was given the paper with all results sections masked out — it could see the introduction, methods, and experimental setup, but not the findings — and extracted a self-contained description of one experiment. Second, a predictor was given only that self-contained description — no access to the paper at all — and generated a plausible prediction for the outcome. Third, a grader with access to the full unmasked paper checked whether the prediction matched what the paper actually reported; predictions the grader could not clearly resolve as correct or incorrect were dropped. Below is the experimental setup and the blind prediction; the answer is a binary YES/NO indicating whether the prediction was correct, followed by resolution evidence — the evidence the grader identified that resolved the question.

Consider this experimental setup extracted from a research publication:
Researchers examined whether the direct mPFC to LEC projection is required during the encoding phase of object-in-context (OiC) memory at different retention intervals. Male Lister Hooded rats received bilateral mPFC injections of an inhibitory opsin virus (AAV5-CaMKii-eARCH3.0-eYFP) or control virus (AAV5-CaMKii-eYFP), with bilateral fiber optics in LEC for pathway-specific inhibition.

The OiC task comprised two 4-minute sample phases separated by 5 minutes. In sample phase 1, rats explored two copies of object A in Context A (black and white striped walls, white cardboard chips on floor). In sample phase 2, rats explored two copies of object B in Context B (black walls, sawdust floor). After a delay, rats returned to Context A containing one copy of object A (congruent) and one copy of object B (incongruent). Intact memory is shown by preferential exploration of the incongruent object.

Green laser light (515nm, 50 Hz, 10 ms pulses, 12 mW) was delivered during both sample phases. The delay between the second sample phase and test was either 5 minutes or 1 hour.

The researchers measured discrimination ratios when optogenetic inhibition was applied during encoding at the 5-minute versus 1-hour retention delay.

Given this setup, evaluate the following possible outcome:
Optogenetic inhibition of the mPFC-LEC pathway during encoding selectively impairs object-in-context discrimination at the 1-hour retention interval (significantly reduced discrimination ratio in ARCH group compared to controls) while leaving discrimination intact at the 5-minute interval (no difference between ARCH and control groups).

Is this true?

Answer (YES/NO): YES